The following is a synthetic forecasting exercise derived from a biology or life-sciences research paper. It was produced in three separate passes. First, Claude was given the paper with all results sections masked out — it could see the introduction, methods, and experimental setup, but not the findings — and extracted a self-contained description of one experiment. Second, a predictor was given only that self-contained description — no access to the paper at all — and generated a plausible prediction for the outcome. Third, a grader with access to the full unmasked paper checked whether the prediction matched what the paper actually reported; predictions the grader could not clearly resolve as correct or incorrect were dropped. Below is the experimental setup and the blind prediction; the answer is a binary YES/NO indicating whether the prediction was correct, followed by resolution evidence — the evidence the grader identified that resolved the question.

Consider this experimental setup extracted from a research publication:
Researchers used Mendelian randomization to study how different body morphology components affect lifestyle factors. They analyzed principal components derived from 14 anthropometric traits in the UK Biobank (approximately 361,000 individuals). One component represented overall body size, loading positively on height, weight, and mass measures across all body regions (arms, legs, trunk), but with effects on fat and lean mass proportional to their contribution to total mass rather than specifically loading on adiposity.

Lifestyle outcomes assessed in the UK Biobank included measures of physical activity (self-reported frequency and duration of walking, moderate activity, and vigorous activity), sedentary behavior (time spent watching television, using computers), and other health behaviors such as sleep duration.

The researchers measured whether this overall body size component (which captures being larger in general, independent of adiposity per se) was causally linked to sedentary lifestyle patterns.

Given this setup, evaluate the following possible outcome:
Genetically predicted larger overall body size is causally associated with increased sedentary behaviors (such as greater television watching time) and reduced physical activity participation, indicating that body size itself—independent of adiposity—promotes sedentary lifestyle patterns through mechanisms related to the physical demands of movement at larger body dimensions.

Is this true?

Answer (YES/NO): NO